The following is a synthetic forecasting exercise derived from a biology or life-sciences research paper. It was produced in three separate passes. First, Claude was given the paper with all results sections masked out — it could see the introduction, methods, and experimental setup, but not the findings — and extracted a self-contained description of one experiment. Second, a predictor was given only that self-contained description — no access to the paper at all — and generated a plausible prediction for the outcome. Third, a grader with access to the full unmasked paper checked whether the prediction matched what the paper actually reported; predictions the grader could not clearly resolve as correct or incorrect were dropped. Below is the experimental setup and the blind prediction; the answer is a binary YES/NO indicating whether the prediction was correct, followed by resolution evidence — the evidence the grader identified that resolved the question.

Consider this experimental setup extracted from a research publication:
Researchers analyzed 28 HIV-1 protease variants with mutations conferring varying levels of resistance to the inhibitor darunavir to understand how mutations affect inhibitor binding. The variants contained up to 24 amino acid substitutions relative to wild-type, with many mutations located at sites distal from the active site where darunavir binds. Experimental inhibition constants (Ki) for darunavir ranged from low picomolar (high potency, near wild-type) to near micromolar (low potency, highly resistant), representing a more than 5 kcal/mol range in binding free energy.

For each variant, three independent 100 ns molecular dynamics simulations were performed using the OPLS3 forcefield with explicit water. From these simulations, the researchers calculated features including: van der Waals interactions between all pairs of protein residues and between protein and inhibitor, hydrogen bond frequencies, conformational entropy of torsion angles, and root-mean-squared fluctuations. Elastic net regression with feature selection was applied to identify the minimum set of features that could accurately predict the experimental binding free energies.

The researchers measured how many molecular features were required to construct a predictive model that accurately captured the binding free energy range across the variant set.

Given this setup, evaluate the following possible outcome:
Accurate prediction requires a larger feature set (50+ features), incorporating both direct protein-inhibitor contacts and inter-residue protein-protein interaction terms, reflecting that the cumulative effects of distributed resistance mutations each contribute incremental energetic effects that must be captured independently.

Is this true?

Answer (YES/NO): NO